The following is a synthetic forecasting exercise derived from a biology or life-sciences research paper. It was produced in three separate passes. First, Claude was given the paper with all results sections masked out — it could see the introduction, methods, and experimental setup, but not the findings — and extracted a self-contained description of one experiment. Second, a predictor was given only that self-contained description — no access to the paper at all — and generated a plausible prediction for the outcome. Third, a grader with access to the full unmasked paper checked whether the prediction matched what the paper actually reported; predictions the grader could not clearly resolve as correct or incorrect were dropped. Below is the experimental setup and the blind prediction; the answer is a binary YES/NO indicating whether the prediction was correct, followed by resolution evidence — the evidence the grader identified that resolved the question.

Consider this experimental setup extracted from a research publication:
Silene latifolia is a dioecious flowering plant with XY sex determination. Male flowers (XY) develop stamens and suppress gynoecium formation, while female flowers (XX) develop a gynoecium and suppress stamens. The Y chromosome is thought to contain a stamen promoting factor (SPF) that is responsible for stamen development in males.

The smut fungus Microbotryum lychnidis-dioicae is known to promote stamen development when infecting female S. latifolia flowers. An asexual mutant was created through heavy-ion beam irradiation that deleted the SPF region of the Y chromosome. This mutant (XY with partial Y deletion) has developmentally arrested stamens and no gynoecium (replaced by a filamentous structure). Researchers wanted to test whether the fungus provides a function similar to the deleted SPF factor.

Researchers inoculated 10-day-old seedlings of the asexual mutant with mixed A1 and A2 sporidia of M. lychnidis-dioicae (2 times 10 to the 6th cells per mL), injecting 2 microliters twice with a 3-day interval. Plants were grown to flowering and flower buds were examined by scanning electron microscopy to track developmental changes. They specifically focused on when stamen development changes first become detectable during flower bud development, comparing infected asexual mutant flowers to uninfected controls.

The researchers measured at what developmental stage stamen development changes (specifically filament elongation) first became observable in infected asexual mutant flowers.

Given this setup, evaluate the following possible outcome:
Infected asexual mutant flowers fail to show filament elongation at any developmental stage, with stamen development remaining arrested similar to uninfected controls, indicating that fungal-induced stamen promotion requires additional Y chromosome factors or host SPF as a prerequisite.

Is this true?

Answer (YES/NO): NO